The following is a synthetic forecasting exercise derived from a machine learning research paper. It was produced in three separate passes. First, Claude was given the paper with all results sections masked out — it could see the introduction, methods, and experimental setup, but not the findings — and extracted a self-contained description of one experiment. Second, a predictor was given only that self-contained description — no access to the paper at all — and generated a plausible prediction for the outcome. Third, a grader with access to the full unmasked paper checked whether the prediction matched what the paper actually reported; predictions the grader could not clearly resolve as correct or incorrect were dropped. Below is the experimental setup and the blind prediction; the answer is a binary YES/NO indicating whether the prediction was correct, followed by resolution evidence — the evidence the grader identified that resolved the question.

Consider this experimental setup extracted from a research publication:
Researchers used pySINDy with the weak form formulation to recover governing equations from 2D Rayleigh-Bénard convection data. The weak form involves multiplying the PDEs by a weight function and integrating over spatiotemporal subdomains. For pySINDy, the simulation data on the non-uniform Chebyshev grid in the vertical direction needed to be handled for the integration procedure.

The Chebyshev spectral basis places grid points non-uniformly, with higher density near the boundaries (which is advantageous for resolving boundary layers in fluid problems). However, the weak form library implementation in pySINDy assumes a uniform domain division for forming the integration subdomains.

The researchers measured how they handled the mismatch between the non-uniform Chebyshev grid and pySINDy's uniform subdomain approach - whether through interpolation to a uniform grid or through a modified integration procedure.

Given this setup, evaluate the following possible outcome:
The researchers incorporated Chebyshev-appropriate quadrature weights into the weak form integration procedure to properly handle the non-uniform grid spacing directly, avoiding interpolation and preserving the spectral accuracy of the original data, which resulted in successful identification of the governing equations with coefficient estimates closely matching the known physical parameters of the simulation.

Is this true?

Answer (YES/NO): NO